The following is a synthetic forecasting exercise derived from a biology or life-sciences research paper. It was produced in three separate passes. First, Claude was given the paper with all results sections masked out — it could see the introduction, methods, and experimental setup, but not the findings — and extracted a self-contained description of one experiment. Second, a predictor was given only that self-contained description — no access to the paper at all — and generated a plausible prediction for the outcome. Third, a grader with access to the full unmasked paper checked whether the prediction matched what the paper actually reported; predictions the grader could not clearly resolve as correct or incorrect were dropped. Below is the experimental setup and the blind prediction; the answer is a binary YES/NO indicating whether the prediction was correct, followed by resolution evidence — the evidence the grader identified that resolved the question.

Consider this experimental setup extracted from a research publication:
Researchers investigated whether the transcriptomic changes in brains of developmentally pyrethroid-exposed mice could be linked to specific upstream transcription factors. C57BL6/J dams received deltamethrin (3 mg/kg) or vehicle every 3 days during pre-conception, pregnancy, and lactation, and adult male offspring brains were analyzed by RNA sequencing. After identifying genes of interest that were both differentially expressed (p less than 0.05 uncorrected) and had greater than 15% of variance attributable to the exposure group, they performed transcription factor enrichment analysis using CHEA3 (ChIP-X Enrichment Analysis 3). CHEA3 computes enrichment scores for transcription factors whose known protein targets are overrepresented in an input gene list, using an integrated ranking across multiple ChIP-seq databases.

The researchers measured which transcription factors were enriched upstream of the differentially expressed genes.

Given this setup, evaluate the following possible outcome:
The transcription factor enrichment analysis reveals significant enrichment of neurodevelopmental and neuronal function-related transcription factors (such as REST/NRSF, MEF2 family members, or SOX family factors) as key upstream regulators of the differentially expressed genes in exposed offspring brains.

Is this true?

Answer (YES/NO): NO